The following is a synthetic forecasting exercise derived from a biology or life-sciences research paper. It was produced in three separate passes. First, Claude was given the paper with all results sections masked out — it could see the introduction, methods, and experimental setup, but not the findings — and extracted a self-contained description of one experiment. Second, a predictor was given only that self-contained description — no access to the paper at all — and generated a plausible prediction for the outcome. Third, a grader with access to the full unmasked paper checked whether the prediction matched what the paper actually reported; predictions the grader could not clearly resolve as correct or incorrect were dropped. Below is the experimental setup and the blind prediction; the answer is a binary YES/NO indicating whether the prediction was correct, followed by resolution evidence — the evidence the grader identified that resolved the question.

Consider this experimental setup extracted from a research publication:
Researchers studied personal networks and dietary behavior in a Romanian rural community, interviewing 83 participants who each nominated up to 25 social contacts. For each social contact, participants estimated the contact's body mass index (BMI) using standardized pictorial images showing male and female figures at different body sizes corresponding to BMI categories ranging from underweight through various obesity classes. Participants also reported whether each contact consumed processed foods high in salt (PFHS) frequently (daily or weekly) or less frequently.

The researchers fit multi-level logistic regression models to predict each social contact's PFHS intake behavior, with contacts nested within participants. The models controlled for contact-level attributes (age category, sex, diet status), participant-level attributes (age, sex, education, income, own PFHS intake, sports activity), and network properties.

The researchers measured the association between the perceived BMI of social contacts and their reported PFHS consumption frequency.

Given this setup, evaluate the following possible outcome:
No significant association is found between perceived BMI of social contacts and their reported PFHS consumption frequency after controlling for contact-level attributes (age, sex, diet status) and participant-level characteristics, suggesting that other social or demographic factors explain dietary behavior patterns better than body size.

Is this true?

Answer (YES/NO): NO